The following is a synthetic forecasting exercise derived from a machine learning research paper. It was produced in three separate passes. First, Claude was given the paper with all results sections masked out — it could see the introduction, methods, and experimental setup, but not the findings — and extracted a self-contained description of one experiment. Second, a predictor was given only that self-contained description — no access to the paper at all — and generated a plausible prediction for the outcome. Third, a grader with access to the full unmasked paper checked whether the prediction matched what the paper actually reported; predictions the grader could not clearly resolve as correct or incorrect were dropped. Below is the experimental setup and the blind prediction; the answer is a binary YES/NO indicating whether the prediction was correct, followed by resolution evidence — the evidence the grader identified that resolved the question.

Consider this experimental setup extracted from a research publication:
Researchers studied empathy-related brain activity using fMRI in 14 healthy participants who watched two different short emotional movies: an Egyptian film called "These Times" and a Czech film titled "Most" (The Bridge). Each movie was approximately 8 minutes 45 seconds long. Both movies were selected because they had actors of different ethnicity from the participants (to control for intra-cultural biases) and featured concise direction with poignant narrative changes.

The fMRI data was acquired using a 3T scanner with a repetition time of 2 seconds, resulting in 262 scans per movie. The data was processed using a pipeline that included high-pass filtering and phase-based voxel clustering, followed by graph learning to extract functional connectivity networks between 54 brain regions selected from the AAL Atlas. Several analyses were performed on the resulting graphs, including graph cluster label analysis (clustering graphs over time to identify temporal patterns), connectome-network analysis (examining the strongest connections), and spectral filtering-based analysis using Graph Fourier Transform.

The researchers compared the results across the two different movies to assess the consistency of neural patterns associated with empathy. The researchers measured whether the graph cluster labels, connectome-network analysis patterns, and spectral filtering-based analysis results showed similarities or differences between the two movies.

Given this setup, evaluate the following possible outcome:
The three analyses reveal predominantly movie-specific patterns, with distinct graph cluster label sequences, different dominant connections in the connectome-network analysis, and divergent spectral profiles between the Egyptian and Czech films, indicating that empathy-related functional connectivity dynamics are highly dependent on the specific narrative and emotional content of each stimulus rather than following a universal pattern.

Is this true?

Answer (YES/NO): NO